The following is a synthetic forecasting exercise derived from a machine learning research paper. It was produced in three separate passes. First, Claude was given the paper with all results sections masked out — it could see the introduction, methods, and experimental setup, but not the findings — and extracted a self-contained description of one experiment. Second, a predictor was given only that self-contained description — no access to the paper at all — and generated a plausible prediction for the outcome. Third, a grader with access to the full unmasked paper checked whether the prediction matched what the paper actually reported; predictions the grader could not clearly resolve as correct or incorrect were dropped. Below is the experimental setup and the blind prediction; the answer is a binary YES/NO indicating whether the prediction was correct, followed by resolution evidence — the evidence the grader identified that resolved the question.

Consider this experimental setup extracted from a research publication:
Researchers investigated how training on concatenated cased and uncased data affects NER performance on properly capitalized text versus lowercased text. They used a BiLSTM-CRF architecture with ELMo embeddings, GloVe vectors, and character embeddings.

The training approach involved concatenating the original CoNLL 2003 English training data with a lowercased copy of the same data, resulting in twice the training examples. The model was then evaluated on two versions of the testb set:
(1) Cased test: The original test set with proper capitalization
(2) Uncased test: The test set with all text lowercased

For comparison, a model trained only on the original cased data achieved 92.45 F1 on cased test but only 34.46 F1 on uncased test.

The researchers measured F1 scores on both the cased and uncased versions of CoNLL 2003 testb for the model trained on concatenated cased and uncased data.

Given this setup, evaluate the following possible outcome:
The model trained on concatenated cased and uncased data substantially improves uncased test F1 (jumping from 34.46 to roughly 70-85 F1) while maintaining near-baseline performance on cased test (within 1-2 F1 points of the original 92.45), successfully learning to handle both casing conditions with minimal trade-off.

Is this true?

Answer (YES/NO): NO